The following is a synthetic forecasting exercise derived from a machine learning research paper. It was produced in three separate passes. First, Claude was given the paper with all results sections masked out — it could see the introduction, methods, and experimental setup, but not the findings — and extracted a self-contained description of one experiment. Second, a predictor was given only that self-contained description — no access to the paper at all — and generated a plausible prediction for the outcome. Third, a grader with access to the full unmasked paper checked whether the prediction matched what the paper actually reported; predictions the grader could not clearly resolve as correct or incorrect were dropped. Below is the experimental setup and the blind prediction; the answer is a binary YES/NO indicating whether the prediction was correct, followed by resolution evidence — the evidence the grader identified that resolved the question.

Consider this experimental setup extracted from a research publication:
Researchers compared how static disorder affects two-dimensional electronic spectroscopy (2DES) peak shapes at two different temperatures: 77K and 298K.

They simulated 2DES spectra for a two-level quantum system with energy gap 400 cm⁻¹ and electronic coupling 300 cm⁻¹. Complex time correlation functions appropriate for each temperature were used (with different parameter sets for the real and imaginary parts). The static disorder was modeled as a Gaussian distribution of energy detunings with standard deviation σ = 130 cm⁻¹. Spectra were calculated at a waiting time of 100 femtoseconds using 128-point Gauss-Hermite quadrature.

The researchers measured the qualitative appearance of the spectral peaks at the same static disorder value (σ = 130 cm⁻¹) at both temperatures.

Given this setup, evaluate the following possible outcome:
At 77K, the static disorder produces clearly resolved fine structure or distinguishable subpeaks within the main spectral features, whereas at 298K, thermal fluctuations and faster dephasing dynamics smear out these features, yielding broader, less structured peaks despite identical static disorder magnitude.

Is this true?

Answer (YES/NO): YES